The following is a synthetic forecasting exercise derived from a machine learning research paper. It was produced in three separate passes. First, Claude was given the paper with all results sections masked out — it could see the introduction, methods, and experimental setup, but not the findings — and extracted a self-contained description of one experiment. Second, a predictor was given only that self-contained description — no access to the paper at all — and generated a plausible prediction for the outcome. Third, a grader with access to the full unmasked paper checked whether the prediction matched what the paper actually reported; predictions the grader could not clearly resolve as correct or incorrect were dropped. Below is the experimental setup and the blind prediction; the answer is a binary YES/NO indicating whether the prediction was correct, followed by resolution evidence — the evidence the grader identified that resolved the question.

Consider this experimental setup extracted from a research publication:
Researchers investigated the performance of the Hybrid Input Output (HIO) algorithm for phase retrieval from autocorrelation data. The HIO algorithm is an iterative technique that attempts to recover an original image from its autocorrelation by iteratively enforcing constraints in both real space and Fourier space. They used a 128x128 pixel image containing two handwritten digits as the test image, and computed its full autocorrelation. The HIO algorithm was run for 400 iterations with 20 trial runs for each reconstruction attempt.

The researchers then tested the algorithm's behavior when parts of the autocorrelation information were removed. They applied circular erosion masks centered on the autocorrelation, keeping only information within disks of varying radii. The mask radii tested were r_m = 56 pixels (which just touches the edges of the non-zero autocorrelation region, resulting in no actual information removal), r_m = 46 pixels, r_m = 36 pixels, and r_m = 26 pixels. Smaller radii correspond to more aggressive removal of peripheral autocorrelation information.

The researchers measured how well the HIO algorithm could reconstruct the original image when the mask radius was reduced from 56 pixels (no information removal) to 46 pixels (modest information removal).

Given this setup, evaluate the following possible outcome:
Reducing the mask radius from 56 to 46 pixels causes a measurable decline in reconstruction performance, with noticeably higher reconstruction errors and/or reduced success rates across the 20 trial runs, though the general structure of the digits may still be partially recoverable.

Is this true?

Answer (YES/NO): NO